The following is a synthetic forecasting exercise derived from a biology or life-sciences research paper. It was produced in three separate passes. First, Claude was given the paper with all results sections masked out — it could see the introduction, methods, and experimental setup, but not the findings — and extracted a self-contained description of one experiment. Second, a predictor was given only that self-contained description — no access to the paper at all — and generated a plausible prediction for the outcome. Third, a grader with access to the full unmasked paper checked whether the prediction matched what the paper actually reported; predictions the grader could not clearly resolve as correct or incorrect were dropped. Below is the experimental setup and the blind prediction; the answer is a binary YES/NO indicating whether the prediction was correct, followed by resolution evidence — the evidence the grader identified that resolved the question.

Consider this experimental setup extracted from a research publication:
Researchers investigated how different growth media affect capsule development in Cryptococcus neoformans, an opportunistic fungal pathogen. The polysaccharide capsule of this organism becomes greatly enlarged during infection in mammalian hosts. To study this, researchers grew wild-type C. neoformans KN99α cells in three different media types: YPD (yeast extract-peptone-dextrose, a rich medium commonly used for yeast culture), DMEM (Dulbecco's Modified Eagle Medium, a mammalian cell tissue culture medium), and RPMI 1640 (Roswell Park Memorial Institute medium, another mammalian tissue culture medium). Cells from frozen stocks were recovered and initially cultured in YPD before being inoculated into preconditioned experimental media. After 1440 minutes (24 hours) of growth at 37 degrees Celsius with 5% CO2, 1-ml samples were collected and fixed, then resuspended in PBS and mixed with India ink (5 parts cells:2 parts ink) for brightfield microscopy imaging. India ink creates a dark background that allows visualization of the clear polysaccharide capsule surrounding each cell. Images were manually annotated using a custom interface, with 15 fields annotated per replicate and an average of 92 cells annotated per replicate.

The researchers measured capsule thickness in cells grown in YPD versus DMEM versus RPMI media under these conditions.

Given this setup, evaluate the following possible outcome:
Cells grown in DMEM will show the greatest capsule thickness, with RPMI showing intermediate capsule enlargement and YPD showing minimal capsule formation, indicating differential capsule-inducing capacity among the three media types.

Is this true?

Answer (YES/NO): NO